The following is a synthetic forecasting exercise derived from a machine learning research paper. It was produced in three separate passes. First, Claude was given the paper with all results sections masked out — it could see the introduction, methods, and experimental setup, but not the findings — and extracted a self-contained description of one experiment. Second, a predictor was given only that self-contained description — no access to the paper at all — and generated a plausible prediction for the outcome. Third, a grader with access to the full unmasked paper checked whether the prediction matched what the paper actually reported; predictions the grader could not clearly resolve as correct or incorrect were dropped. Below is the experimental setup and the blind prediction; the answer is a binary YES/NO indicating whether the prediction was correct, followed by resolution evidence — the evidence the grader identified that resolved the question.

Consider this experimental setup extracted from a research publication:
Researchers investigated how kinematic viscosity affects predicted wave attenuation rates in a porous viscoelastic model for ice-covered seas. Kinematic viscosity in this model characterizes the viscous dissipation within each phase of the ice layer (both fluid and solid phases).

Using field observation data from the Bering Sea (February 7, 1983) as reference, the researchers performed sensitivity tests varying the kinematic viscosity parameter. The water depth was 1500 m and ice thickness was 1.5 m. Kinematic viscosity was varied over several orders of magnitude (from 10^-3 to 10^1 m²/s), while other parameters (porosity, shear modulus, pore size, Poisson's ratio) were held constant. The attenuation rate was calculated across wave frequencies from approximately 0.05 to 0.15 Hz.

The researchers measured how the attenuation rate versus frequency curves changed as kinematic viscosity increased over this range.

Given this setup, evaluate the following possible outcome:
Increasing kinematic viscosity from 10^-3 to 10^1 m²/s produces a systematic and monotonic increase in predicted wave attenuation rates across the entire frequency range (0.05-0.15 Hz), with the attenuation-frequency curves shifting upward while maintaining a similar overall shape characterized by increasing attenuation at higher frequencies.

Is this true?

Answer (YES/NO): NO